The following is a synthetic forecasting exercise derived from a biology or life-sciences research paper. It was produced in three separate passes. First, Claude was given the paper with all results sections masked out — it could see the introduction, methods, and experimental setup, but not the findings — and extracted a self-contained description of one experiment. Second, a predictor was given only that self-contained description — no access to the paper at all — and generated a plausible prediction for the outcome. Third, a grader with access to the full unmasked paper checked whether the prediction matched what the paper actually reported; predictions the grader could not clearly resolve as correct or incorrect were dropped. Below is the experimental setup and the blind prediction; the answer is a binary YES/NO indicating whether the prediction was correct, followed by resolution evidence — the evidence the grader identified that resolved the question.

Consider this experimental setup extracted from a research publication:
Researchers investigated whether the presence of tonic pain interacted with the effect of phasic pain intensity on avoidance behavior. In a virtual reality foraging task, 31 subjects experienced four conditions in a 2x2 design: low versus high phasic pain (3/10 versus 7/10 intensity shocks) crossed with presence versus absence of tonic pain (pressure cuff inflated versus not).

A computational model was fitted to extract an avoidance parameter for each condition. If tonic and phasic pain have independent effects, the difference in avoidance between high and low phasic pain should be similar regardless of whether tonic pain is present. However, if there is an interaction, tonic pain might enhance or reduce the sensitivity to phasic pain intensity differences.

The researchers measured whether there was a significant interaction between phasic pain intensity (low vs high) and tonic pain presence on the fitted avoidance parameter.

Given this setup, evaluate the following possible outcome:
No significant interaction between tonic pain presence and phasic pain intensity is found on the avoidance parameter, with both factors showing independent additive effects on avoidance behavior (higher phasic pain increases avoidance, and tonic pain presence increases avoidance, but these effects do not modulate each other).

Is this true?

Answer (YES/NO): NO